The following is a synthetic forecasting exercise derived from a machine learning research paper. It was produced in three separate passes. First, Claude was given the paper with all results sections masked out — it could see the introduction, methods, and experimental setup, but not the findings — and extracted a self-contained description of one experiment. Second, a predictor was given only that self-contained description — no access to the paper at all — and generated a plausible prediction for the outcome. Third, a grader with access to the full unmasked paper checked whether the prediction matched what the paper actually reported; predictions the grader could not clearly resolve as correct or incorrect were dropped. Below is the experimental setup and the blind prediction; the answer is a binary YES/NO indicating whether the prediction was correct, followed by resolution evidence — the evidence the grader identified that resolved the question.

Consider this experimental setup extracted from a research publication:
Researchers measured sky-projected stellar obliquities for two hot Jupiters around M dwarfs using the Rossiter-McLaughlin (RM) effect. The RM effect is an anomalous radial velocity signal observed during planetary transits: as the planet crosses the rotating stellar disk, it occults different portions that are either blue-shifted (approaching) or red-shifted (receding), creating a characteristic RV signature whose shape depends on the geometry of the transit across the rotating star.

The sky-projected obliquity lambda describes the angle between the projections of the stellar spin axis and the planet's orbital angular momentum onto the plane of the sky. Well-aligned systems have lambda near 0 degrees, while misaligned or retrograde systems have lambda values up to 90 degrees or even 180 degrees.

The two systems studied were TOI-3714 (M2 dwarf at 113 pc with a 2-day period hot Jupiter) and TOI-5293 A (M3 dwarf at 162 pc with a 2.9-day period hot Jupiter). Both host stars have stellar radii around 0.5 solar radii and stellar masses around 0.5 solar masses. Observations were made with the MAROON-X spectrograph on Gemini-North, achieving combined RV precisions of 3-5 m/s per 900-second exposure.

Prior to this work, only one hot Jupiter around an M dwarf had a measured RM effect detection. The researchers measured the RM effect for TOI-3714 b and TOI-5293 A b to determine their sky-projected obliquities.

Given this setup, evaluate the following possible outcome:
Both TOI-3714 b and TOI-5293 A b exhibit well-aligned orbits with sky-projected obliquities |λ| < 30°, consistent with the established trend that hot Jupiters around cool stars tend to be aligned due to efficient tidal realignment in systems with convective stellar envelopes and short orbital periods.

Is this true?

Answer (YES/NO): YES